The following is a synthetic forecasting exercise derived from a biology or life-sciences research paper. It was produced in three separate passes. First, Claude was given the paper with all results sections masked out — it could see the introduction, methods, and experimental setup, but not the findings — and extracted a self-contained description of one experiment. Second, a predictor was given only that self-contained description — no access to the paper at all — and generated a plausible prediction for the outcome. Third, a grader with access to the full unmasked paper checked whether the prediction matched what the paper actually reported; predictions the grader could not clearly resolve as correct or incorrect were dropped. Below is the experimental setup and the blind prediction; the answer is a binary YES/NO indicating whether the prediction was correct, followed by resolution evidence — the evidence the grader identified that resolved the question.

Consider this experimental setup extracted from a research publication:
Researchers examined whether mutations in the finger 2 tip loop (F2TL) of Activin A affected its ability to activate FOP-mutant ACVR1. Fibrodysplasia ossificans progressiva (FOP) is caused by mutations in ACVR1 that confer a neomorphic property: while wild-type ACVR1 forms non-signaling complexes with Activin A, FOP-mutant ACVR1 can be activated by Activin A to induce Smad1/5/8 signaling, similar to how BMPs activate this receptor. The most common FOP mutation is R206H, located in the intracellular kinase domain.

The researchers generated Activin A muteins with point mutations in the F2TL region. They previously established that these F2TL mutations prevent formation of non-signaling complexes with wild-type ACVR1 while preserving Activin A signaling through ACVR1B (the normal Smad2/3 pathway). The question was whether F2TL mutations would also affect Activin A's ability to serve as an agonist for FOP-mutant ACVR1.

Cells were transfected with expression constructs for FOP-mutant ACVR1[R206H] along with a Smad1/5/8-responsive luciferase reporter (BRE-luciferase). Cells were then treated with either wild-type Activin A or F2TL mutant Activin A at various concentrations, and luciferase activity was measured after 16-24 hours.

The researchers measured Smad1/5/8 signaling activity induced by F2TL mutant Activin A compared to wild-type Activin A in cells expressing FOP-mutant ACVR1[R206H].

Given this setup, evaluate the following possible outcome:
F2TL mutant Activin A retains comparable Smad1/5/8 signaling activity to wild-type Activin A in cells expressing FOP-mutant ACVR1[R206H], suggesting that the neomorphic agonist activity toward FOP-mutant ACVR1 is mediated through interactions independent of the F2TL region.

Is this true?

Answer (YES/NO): NO